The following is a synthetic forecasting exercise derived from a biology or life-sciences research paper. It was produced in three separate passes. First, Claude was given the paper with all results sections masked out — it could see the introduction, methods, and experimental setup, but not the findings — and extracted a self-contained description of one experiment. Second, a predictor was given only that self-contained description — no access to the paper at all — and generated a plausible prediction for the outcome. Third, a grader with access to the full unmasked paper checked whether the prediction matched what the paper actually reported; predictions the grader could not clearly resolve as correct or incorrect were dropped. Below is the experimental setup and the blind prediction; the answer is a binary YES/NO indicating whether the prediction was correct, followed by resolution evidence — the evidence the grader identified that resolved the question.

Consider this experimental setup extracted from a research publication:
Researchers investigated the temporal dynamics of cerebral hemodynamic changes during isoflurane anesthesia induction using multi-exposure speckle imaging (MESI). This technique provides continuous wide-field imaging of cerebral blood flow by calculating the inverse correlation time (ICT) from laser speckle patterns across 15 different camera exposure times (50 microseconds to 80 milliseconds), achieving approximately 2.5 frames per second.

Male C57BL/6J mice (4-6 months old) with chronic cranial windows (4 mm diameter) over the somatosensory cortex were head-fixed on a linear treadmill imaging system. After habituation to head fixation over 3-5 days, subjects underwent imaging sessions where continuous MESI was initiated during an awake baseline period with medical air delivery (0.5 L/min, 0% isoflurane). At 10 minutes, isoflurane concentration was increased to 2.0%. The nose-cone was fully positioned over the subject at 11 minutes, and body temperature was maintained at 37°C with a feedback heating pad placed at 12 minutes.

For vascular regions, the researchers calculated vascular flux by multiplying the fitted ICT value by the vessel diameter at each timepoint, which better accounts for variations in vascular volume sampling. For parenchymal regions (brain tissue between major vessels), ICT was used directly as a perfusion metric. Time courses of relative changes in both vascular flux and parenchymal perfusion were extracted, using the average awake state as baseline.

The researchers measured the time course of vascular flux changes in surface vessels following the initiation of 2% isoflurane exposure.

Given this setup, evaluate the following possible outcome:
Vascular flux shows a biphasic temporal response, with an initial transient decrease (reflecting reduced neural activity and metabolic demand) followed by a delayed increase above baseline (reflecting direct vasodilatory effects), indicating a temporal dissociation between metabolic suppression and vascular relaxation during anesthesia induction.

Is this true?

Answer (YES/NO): NO